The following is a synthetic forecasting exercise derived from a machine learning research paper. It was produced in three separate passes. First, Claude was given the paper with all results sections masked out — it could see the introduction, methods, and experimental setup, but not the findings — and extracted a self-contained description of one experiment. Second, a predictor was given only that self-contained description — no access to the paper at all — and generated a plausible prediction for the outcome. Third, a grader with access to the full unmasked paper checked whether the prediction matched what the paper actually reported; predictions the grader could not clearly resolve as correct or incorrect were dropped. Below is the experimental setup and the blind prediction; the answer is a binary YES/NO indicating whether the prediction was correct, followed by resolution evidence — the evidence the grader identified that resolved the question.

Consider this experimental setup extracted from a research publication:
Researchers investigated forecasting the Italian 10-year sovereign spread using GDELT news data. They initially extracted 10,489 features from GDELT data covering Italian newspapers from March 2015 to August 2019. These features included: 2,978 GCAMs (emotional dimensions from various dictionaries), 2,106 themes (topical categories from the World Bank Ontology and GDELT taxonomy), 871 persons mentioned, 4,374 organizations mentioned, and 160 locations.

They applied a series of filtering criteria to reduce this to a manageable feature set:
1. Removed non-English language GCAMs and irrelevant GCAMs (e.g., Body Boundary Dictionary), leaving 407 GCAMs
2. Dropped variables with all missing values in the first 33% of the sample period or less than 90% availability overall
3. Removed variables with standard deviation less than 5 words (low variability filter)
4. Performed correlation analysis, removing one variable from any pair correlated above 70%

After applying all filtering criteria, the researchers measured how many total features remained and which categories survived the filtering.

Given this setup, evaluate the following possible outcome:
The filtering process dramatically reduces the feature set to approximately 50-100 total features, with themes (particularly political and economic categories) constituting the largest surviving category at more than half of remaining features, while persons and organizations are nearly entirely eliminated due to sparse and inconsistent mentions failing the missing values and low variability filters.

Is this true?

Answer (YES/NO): NO